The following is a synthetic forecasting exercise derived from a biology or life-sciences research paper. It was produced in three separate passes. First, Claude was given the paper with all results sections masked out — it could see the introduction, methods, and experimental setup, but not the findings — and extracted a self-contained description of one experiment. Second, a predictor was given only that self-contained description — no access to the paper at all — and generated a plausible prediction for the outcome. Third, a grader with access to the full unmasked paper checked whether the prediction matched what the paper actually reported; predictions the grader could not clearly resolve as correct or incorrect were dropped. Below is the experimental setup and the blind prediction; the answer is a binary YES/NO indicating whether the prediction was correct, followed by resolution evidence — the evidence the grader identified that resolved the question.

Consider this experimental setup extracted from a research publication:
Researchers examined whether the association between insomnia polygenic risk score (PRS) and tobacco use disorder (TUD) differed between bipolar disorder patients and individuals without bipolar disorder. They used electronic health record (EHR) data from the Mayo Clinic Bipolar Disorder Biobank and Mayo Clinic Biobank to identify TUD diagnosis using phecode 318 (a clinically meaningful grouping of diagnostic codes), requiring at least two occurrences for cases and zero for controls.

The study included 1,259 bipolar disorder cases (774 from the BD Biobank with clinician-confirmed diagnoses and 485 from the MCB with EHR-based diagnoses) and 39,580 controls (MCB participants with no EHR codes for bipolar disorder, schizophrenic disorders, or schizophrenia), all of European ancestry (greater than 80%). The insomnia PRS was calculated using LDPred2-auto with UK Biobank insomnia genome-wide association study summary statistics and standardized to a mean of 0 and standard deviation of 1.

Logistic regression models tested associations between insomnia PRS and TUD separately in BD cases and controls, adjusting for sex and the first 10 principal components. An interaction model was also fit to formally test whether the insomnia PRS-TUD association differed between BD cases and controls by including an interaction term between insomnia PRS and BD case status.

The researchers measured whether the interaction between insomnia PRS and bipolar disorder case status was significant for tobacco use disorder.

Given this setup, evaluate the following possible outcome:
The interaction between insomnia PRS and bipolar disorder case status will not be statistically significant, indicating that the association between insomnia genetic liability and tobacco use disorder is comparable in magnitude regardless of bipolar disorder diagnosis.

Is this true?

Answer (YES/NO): YES